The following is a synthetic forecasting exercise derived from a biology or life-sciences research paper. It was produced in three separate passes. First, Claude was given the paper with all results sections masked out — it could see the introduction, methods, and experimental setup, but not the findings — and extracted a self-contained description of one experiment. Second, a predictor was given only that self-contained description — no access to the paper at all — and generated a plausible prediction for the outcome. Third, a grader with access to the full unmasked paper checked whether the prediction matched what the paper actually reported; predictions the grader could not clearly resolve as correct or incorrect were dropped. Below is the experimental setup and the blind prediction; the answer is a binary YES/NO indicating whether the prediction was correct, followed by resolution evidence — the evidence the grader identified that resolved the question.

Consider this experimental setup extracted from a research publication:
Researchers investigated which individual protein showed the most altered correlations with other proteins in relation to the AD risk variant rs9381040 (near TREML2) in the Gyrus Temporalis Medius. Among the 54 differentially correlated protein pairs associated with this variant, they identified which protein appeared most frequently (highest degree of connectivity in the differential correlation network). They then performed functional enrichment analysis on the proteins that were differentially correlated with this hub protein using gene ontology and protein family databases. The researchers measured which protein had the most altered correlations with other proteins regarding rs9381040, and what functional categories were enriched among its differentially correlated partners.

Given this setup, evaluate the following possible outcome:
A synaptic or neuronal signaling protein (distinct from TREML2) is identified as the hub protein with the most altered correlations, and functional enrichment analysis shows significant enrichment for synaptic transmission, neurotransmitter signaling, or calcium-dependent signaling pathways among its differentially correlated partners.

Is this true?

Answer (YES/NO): NO